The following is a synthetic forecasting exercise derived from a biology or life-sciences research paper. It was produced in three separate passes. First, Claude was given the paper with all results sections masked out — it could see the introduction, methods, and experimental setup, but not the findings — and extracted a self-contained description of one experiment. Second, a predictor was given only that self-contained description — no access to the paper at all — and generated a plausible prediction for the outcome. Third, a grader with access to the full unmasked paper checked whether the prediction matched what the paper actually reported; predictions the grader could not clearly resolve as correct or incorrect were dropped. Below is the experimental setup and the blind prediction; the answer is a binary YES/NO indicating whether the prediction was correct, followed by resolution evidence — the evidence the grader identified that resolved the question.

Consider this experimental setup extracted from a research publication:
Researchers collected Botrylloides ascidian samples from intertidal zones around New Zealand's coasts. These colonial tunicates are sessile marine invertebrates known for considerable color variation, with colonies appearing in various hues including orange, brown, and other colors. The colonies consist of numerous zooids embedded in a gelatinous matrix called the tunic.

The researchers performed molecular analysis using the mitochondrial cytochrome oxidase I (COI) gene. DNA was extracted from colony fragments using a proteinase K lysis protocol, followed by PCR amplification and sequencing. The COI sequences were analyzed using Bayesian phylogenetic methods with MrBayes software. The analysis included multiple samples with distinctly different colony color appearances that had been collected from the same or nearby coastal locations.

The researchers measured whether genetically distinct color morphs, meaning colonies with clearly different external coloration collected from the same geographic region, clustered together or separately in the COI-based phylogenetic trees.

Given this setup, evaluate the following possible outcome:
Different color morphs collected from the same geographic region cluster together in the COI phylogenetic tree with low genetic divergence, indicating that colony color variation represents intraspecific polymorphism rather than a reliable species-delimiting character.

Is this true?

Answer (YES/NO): YES